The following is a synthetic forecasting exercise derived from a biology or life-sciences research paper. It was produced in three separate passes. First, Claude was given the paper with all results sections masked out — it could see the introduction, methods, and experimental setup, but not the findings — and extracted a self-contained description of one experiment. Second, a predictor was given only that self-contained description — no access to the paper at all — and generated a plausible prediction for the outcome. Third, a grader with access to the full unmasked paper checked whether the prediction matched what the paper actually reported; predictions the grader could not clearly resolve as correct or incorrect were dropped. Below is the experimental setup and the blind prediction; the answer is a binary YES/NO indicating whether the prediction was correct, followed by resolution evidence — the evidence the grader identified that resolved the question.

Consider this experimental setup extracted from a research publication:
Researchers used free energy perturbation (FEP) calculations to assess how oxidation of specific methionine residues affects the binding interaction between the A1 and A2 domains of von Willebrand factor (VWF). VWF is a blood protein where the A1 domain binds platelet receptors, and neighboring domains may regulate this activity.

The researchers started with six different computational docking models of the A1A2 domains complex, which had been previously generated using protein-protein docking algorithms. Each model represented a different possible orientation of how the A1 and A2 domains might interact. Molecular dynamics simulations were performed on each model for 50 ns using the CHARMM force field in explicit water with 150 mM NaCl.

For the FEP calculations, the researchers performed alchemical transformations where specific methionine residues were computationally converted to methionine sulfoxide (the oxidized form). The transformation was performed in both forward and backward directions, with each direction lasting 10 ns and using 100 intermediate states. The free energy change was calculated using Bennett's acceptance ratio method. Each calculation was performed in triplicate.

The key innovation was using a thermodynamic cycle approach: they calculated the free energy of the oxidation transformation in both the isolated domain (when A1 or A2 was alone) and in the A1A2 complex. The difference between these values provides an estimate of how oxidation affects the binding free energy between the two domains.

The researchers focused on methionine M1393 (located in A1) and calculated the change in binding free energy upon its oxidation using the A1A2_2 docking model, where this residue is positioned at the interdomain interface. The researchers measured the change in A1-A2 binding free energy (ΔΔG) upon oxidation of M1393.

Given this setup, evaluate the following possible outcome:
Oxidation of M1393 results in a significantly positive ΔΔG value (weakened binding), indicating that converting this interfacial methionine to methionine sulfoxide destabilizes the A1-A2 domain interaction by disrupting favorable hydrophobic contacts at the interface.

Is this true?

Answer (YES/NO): NO